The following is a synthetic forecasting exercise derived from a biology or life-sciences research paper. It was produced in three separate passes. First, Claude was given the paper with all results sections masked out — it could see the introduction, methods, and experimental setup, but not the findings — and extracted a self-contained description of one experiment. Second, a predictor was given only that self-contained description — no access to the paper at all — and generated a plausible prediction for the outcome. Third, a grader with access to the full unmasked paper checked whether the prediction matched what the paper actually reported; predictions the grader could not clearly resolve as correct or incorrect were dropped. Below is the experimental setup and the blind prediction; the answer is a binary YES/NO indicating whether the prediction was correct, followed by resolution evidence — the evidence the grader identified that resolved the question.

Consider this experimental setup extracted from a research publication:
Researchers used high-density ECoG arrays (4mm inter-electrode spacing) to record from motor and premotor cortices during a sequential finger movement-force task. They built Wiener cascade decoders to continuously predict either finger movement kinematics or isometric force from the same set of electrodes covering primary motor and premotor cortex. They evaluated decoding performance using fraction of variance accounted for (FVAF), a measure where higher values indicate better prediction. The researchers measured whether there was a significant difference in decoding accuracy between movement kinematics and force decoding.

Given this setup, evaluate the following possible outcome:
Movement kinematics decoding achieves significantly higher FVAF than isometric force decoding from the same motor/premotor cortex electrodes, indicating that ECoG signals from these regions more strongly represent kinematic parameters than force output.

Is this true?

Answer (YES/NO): NO